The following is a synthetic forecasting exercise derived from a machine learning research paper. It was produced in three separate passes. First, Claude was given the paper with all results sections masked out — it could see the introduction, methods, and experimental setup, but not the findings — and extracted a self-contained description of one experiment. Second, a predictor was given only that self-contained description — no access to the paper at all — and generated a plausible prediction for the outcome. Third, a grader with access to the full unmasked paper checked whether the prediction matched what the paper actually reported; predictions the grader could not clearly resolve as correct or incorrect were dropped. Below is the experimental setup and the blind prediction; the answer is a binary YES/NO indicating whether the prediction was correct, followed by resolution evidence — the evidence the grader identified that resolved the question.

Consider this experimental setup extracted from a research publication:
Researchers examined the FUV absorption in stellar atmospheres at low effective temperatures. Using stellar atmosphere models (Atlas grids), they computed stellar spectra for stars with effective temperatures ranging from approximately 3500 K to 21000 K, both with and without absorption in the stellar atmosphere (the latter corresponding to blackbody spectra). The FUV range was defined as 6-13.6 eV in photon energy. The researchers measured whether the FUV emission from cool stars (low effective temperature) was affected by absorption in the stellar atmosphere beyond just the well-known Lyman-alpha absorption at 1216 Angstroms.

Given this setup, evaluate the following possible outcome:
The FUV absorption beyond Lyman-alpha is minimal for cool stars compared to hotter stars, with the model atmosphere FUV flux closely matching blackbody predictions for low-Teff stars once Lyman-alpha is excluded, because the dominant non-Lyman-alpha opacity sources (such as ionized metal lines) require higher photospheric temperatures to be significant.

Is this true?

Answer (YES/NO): NO